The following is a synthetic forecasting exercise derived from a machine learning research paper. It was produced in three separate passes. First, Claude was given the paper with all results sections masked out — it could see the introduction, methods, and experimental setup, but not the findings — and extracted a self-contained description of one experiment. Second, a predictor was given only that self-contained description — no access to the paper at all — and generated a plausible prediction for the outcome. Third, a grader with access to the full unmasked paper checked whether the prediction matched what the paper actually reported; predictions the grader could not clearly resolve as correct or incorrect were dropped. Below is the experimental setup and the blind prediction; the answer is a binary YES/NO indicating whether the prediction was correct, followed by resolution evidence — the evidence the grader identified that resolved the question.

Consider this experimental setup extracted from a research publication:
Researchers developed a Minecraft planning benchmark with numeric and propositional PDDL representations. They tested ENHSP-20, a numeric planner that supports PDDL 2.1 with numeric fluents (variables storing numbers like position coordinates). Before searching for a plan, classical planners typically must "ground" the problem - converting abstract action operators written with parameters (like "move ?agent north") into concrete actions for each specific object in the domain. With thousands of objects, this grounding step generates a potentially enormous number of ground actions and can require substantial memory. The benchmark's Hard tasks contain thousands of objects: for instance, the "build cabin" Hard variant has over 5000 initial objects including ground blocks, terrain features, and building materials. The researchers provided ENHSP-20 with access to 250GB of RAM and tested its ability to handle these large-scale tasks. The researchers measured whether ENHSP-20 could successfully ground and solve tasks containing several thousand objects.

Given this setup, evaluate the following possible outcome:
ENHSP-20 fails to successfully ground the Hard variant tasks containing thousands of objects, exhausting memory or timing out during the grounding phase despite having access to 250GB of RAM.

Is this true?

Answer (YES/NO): YES